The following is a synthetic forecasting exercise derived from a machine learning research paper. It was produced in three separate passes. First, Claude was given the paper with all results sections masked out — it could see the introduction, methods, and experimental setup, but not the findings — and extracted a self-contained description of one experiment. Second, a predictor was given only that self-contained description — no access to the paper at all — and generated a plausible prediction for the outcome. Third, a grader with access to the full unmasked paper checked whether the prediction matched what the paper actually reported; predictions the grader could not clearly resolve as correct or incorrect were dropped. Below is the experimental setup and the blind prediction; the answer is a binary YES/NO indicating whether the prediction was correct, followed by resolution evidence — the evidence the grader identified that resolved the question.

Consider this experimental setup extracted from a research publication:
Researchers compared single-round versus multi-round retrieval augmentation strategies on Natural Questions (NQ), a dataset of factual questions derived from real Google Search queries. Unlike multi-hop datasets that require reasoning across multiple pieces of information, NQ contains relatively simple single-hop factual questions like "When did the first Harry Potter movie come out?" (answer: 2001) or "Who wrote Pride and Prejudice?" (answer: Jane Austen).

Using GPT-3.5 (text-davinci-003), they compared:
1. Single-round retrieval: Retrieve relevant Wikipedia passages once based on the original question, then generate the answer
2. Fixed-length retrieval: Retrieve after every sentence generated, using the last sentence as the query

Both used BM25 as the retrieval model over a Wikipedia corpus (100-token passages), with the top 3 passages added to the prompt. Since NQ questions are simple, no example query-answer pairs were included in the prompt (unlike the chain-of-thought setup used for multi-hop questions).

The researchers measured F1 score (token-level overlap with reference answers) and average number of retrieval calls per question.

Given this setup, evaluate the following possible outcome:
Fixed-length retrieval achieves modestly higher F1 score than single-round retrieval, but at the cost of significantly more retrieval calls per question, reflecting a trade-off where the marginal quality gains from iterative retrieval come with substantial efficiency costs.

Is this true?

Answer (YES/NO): NO